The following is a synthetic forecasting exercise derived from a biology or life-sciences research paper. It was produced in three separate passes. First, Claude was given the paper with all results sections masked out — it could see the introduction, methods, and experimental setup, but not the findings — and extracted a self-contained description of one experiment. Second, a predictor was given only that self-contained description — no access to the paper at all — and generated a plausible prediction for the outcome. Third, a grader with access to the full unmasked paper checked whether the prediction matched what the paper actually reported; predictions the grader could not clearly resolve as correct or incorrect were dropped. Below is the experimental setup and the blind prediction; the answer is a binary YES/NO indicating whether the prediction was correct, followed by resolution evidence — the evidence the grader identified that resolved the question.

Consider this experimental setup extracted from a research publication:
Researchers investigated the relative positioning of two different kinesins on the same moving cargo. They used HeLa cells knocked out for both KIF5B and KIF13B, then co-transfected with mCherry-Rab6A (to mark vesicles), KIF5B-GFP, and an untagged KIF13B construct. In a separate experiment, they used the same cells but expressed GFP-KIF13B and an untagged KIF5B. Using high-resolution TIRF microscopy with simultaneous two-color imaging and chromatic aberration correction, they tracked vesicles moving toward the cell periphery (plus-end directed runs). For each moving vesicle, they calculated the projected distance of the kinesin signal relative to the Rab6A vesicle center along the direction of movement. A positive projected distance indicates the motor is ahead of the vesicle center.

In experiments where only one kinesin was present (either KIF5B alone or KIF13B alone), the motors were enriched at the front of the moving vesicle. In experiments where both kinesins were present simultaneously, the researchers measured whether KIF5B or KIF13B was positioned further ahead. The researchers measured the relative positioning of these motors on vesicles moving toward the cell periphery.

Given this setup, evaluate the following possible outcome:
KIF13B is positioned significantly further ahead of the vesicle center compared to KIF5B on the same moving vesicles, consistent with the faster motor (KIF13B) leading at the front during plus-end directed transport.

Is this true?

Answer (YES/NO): YES